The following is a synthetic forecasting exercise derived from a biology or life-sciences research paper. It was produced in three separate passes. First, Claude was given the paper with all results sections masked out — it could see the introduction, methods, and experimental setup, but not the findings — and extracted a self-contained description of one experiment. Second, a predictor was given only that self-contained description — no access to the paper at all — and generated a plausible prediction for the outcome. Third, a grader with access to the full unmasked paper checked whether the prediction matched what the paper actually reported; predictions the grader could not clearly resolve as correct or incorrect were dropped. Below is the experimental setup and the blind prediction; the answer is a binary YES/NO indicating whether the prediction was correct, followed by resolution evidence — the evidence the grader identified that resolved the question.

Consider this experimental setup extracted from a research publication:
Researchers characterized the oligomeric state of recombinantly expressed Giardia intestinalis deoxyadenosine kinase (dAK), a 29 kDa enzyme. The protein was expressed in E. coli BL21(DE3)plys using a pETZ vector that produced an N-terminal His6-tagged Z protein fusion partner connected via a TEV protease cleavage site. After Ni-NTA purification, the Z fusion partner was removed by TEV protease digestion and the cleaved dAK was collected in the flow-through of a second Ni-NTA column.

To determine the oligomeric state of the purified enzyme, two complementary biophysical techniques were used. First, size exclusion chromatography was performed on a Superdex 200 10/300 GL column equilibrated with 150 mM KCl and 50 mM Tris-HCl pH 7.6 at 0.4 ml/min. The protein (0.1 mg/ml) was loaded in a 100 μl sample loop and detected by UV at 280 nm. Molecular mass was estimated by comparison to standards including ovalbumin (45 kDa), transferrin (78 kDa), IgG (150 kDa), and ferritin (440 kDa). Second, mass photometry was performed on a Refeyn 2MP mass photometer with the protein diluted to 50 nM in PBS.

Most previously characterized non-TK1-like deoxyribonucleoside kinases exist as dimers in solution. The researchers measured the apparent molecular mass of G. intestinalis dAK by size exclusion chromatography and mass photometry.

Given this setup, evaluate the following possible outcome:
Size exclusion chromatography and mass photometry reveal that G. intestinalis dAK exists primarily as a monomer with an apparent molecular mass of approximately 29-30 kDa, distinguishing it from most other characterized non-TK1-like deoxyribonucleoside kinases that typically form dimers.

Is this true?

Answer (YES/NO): NO